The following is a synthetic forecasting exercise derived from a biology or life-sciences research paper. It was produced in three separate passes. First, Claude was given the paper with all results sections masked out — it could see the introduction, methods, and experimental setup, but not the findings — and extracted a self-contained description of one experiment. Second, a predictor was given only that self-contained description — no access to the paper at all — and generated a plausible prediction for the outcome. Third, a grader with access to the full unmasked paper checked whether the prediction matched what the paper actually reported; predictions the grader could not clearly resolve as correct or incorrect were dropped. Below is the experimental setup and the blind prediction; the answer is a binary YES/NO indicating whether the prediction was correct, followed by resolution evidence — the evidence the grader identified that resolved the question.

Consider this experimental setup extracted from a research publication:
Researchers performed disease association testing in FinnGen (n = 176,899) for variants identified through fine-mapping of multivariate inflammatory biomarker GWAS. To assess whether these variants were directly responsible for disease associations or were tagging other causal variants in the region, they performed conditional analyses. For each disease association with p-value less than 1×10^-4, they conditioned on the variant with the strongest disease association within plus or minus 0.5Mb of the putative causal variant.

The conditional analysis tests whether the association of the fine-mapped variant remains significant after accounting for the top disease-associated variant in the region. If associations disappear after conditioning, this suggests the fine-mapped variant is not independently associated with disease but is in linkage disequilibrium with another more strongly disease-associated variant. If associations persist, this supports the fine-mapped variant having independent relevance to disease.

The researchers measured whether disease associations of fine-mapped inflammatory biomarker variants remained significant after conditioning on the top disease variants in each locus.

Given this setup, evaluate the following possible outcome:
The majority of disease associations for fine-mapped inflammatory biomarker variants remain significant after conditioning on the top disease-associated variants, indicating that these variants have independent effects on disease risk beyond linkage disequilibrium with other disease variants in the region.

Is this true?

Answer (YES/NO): NO